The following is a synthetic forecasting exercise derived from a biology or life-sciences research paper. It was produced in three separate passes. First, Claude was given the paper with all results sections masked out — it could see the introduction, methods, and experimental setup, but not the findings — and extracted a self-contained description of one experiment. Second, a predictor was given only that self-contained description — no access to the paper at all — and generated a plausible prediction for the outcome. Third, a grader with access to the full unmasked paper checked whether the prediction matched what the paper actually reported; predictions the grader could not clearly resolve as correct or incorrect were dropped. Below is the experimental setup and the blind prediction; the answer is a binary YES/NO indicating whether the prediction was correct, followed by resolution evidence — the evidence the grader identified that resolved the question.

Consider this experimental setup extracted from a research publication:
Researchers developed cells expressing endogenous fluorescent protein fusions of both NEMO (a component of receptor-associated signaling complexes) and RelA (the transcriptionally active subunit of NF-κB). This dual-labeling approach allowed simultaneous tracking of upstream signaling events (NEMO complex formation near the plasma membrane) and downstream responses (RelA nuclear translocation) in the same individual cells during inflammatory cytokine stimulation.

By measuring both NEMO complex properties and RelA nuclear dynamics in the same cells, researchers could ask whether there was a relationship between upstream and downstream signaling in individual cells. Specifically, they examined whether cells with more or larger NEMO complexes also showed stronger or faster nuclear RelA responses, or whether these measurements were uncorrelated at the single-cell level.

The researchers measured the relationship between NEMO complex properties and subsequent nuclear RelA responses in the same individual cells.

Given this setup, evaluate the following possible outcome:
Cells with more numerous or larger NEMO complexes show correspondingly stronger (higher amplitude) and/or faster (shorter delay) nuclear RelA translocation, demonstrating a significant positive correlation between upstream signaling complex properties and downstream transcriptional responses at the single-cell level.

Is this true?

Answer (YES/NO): YES